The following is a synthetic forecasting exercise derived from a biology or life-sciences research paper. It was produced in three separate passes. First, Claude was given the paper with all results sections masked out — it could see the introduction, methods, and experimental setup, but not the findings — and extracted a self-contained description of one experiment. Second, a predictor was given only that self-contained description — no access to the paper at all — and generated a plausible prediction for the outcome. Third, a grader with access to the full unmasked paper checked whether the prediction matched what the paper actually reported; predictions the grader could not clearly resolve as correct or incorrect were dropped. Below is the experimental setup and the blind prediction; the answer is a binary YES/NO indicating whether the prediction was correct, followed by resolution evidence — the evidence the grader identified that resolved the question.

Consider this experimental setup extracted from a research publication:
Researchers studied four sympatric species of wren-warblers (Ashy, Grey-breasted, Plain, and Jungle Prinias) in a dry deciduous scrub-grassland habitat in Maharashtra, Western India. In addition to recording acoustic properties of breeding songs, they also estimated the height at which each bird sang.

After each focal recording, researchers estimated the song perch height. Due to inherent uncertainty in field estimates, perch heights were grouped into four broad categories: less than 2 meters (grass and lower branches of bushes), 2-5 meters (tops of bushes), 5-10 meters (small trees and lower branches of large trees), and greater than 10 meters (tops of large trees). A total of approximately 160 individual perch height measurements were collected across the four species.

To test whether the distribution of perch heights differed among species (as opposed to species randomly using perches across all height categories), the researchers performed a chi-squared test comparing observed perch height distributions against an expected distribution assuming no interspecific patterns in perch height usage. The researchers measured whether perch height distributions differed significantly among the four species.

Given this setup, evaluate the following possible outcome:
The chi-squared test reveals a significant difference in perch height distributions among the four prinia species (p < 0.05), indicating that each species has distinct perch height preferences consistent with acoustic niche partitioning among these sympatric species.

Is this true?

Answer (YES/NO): YES